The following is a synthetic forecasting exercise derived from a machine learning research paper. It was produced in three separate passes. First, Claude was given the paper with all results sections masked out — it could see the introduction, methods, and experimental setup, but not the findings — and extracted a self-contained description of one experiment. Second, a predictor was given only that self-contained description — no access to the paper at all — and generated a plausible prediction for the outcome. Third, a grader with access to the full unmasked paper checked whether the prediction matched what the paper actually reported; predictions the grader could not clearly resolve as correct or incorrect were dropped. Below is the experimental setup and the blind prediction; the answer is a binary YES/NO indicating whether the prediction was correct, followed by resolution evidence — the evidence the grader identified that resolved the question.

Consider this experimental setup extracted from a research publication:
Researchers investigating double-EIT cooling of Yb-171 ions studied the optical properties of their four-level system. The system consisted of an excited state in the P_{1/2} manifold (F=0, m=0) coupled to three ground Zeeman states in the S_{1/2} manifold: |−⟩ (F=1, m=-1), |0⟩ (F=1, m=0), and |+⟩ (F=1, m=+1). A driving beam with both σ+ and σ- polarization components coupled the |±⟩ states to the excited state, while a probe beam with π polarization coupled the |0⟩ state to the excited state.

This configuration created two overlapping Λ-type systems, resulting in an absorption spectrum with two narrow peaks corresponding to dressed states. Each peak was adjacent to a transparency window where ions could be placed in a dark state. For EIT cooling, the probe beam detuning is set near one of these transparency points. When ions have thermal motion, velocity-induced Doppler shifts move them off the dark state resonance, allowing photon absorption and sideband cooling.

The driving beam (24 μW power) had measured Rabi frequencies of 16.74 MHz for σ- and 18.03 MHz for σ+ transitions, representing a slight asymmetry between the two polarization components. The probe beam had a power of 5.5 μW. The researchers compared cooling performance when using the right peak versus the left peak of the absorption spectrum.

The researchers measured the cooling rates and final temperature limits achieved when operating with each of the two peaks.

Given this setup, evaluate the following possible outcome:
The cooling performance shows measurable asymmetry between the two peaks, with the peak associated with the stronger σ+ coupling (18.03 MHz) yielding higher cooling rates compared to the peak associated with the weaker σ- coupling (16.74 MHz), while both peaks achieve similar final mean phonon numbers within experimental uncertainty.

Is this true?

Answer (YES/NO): NO